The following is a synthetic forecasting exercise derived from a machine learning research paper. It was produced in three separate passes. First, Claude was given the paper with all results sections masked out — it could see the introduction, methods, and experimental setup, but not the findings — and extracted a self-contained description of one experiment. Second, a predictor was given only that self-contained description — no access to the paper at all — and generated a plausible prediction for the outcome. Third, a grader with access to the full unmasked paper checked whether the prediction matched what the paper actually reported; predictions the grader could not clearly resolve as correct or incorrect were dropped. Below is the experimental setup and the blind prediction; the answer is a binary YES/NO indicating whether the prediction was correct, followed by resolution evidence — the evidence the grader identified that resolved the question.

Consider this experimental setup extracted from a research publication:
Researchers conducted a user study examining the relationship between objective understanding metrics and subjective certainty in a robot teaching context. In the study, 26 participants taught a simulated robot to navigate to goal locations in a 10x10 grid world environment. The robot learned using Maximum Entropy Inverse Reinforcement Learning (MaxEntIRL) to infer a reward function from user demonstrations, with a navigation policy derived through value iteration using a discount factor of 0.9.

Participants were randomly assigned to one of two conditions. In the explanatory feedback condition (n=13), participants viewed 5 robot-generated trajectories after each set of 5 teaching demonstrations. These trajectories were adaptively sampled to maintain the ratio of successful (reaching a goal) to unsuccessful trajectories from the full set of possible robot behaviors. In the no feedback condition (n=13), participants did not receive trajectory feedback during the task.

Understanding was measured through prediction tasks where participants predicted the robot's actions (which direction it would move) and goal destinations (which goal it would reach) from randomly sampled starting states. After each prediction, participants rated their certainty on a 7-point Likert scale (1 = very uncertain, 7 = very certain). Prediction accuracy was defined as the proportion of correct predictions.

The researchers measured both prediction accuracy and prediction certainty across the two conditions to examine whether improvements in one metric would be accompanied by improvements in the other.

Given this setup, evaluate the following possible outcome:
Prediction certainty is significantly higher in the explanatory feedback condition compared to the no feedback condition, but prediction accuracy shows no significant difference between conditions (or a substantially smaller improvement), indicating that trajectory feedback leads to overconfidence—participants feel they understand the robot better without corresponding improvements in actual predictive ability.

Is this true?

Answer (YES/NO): NO